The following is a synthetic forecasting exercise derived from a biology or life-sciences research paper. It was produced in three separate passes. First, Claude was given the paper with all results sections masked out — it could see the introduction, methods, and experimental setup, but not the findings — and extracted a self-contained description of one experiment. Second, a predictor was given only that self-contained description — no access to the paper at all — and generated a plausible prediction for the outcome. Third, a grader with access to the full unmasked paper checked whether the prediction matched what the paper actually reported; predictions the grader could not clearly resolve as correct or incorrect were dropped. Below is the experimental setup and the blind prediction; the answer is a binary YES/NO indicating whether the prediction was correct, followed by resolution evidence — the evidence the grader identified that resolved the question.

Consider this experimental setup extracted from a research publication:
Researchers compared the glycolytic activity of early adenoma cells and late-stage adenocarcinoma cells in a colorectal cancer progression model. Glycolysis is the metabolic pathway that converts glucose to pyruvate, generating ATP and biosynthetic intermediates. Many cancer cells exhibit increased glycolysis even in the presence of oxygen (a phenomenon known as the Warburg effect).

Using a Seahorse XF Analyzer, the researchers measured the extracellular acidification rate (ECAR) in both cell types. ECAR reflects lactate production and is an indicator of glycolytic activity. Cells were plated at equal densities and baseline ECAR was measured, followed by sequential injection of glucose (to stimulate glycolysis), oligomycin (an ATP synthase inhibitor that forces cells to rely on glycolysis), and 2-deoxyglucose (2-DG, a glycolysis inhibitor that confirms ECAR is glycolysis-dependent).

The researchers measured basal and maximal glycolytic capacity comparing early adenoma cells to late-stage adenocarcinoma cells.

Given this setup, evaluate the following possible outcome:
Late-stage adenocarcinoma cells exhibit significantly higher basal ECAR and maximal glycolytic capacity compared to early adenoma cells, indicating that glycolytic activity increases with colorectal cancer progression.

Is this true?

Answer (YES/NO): NO